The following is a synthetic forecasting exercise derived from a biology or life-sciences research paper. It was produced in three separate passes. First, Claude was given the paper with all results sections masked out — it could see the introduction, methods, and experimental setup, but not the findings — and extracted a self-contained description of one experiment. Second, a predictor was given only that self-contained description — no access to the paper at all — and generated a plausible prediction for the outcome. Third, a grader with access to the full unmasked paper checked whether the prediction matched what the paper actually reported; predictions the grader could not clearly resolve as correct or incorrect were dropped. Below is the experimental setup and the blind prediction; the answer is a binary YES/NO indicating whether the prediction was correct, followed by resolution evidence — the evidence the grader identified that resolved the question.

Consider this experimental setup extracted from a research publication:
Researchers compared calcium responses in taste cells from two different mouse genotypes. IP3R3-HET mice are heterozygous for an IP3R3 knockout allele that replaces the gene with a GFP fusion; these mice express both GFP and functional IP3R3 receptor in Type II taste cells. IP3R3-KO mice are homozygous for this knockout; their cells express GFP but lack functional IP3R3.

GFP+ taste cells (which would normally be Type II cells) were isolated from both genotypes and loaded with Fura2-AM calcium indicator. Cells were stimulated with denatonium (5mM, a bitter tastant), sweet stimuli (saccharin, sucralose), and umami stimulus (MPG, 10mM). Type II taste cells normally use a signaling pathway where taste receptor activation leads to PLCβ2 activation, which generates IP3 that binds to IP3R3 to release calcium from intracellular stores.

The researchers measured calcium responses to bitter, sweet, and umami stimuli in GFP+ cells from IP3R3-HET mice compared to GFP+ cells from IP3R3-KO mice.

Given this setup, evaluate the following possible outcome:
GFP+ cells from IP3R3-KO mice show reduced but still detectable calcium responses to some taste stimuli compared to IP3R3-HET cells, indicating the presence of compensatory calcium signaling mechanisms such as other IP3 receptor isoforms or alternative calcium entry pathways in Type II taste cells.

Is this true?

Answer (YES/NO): NO